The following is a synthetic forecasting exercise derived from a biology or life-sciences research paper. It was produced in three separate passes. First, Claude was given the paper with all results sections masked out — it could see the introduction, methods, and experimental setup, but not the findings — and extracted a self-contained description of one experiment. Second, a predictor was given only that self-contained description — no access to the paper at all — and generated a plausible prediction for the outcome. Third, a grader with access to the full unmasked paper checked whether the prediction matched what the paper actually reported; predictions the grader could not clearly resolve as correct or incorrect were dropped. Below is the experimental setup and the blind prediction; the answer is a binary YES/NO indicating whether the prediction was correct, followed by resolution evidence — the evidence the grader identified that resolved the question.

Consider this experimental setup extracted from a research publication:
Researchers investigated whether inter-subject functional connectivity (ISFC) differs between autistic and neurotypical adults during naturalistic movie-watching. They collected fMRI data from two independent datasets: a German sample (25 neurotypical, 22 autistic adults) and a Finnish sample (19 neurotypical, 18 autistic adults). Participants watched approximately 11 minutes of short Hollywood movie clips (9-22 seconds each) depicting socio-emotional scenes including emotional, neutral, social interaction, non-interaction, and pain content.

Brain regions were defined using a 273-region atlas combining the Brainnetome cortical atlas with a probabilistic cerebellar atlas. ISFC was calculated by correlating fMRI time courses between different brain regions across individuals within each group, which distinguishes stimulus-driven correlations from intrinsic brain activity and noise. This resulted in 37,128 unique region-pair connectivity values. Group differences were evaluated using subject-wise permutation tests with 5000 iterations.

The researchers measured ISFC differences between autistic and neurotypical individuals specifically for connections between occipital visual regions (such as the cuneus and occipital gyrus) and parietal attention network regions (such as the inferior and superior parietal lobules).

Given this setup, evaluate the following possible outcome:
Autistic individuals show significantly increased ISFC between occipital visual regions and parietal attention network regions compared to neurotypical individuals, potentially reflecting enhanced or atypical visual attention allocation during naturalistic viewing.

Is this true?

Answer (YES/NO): NO